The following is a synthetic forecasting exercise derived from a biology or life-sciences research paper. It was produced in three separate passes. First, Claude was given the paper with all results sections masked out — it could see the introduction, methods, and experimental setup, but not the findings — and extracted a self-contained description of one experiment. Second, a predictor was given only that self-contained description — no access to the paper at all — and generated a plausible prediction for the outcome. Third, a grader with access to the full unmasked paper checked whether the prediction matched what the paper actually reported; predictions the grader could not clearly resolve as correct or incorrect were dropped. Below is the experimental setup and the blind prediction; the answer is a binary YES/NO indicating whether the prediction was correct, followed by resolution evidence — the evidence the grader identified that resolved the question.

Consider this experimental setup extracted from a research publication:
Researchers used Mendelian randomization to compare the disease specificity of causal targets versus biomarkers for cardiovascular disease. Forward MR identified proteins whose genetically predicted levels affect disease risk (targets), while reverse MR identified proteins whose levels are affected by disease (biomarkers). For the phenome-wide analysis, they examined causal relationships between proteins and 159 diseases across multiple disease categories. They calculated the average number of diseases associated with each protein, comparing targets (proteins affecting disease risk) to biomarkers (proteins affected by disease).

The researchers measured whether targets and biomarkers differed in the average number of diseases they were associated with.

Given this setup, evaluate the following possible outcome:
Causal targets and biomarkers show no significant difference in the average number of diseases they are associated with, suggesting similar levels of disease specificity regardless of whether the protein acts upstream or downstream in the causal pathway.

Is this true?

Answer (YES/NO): NO